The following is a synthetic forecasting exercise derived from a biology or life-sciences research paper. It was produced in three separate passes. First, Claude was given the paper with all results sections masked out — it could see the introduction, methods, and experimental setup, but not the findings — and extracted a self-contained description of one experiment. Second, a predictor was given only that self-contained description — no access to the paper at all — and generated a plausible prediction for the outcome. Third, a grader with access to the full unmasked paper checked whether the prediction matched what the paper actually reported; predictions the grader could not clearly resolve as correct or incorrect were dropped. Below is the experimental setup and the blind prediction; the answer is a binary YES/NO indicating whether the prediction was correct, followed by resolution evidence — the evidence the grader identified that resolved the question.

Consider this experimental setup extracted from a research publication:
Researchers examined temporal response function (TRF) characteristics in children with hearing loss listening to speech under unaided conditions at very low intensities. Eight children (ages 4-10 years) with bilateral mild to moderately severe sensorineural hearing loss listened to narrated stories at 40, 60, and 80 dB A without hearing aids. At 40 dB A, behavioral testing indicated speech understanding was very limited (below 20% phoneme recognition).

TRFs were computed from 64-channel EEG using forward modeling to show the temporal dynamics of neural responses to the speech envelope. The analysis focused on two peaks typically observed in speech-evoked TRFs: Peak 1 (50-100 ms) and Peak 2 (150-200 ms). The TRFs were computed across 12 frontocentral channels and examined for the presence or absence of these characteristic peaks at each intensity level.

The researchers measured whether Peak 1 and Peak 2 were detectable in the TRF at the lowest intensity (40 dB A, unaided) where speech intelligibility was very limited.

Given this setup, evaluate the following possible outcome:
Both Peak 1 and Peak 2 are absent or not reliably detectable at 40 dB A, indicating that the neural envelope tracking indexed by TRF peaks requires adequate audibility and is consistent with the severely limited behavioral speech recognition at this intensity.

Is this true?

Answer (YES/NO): YES